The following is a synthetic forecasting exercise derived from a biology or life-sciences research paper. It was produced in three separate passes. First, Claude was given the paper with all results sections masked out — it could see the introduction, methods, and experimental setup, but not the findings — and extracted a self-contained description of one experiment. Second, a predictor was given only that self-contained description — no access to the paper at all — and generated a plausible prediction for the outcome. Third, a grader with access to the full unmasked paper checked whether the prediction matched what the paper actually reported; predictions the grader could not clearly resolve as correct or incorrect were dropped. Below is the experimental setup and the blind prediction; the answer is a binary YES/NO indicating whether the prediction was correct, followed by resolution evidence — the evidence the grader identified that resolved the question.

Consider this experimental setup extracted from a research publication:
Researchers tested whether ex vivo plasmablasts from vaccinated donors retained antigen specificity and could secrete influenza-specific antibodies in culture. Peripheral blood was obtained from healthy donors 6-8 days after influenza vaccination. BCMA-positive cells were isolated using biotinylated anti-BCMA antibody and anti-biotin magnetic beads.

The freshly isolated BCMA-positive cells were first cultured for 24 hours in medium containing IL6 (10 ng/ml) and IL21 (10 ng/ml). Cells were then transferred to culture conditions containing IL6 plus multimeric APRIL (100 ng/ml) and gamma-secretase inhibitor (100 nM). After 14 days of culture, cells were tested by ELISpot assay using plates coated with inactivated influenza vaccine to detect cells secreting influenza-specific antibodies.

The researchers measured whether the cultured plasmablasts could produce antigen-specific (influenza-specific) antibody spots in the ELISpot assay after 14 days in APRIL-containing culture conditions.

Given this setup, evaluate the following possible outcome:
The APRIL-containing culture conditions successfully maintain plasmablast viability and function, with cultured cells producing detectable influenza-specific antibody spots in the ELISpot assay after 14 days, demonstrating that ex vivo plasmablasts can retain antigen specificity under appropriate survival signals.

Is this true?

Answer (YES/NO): YES